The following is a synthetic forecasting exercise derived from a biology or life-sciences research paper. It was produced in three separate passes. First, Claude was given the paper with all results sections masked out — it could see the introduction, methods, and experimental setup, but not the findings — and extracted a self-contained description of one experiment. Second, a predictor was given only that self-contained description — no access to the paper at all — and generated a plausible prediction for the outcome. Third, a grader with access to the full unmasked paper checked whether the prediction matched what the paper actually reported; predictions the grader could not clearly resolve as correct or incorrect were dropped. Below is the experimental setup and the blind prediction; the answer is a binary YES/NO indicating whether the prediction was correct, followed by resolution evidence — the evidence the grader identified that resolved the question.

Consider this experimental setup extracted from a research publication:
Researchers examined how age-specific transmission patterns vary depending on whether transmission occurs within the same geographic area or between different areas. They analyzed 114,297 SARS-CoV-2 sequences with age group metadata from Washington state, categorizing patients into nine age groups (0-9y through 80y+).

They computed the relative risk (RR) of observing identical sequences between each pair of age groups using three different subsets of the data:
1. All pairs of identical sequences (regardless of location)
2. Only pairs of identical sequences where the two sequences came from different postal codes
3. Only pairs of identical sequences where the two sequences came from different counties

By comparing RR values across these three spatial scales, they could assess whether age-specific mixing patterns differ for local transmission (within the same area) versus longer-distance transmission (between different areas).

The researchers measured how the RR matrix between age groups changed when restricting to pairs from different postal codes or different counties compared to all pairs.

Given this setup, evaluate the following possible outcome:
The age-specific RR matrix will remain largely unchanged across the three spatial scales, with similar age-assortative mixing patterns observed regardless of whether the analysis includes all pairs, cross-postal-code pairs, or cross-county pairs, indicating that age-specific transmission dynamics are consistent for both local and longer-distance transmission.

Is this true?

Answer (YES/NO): NO